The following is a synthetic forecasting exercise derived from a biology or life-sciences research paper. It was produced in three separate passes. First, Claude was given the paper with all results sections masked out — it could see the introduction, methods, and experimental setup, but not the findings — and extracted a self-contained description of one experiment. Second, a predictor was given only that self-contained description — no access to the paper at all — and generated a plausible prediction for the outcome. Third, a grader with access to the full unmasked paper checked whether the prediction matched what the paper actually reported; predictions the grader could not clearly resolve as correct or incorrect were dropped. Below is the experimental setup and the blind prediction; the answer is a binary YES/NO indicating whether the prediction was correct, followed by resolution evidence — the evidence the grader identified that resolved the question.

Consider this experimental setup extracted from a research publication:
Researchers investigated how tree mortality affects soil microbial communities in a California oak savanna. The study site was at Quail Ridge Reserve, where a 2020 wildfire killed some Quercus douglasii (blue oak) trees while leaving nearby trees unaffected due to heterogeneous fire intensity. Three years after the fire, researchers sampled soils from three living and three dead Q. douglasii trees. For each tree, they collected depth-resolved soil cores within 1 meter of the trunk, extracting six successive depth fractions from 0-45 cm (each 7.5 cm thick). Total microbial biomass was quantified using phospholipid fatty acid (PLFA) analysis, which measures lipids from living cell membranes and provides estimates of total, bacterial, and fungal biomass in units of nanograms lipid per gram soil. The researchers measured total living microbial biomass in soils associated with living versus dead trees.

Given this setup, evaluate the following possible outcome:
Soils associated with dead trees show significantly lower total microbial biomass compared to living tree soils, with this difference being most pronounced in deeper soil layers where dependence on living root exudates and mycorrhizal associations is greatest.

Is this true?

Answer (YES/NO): NO